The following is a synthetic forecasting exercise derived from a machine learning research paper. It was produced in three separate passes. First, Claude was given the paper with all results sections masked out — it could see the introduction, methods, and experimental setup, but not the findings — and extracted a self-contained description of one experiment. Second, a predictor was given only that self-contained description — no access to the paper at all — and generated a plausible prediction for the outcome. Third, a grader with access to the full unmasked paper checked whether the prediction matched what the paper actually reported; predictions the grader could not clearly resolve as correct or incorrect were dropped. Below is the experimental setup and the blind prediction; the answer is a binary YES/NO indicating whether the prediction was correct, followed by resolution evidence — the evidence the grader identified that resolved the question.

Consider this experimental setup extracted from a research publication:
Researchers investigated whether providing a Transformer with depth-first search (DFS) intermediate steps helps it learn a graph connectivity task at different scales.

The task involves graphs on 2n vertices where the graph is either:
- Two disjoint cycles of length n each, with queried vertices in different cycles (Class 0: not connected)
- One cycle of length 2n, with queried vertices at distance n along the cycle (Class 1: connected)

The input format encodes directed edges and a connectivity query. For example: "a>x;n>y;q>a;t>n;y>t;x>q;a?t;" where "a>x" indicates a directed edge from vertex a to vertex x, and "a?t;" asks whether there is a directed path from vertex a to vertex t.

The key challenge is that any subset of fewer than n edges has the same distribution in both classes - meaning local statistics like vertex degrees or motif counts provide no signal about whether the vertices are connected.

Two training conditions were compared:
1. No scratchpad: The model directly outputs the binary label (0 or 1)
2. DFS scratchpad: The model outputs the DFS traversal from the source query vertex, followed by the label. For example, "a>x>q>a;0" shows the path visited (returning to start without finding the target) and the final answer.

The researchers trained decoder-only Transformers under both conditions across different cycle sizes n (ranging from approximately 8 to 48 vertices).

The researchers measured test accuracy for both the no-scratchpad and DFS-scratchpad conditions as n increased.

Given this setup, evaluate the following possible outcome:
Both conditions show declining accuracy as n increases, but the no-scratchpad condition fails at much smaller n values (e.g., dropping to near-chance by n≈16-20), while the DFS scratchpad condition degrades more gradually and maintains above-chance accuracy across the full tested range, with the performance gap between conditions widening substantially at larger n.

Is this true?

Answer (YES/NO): NO